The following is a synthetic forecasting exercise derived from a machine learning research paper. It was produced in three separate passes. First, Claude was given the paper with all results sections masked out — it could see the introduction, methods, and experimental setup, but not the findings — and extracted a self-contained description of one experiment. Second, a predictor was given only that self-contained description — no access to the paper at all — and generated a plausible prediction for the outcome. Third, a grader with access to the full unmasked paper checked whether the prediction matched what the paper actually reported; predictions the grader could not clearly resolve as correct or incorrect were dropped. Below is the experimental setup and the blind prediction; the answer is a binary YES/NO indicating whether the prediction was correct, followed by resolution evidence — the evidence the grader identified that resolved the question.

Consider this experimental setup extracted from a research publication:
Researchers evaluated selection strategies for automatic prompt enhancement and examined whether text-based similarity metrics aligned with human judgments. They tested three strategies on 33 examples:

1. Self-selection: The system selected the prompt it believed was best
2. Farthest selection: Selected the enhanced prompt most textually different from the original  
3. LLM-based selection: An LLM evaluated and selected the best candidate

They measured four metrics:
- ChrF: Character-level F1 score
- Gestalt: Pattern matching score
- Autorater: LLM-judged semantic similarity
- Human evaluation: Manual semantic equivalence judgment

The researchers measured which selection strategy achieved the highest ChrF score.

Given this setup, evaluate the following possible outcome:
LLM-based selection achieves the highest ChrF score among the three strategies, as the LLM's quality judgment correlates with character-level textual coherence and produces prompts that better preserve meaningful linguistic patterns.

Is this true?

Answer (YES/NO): YES